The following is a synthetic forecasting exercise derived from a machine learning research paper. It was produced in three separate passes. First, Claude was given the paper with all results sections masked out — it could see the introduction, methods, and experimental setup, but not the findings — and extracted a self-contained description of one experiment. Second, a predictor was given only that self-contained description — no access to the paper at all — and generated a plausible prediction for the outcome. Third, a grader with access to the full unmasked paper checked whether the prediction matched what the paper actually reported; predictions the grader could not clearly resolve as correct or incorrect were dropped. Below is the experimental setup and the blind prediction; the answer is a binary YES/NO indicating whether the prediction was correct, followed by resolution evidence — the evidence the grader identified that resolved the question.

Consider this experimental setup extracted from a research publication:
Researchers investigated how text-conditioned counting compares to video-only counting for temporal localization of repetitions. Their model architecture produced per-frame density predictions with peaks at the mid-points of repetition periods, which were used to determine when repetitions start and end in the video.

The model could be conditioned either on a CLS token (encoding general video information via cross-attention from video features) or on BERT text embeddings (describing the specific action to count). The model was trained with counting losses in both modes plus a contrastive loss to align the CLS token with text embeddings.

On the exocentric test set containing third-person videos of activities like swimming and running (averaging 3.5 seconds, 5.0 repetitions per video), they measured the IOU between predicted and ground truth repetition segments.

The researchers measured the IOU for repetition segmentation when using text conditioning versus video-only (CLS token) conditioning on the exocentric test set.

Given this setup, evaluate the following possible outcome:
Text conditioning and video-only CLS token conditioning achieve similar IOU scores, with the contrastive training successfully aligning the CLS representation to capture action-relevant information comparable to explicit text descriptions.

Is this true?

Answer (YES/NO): YES